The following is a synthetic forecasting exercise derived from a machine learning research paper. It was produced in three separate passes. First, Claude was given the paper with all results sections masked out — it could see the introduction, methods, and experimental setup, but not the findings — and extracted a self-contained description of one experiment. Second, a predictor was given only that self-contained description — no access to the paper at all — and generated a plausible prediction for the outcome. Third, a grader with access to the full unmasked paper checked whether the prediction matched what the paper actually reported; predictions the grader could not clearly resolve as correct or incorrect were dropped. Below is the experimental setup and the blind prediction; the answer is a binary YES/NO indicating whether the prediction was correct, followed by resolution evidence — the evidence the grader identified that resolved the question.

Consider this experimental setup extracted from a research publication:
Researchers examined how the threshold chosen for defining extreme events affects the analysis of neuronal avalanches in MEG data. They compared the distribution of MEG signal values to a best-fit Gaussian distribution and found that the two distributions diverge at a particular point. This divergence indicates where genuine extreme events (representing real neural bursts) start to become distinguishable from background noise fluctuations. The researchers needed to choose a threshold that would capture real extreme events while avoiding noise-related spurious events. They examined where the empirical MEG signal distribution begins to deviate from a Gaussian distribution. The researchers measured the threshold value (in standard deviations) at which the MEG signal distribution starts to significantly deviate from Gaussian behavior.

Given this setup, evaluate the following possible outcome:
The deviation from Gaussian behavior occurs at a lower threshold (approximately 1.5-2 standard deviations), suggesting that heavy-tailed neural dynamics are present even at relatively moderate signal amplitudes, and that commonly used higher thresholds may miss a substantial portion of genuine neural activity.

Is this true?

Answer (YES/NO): NO